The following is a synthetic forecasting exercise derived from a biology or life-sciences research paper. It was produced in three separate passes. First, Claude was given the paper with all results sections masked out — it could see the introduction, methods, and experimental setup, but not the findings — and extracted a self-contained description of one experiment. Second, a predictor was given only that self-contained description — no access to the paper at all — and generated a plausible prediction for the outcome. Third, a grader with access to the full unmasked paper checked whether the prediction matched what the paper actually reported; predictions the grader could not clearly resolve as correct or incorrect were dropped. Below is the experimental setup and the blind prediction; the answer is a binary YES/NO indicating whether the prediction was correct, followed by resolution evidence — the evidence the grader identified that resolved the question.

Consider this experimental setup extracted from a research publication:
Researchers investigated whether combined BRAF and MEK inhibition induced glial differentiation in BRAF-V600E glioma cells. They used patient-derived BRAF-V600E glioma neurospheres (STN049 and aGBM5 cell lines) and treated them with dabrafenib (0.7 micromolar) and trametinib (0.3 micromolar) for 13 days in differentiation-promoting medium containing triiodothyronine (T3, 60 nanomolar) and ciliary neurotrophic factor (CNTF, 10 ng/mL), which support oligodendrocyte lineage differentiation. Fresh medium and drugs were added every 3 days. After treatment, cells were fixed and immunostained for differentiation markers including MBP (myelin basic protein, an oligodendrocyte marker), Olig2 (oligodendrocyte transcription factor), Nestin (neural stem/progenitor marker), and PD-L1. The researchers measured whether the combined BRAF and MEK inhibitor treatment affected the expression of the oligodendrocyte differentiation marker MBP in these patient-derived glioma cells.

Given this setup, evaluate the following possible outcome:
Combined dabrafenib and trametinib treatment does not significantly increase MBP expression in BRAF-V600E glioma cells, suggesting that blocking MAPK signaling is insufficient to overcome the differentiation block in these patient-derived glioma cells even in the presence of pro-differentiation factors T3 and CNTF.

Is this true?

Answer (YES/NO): NO